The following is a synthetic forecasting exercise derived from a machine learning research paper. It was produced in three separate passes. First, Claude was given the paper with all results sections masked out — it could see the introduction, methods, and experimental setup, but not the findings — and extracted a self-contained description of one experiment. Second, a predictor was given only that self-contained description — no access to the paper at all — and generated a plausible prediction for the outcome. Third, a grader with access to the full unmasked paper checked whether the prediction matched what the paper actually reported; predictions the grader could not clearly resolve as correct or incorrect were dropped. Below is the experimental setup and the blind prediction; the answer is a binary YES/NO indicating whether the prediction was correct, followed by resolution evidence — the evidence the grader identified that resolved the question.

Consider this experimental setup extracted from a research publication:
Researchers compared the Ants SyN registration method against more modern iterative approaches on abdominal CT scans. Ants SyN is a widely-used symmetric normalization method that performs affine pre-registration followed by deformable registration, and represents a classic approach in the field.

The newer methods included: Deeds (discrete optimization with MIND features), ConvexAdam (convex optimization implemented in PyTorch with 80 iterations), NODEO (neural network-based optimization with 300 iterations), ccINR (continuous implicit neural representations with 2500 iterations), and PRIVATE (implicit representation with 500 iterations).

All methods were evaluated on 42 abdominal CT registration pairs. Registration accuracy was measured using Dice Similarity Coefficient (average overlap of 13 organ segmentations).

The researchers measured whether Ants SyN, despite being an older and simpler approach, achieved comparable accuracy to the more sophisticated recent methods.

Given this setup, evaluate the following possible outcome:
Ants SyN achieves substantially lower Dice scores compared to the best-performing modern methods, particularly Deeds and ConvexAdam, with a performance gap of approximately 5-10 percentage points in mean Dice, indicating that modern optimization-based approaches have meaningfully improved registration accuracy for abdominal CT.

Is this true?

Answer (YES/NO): NO